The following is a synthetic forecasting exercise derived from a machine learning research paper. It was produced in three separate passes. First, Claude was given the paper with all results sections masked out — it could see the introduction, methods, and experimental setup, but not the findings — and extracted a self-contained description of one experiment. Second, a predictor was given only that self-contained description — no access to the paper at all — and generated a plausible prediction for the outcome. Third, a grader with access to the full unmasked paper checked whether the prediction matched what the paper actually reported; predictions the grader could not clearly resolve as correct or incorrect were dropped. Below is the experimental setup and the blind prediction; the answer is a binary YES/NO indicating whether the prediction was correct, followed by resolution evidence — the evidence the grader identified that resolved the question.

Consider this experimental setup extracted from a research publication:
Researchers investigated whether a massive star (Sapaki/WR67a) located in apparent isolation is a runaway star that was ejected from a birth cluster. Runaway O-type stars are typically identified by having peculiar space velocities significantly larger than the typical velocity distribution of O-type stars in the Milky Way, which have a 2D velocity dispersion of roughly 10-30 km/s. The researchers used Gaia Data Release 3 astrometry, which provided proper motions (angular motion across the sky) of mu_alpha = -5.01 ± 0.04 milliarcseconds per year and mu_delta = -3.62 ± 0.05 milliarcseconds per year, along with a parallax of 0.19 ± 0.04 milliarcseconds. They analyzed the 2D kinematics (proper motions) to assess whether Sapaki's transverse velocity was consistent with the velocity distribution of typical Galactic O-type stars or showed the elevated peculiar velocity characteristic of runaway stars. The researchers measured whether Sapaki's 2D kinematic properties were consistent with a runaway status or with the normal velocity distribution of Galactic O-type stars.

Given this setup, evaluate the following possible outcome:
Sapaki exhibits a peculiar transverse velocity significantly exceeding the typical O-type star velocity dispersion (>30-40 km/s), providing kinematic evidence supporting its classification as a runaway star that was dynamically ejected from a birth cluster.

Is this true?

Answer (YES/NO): NO